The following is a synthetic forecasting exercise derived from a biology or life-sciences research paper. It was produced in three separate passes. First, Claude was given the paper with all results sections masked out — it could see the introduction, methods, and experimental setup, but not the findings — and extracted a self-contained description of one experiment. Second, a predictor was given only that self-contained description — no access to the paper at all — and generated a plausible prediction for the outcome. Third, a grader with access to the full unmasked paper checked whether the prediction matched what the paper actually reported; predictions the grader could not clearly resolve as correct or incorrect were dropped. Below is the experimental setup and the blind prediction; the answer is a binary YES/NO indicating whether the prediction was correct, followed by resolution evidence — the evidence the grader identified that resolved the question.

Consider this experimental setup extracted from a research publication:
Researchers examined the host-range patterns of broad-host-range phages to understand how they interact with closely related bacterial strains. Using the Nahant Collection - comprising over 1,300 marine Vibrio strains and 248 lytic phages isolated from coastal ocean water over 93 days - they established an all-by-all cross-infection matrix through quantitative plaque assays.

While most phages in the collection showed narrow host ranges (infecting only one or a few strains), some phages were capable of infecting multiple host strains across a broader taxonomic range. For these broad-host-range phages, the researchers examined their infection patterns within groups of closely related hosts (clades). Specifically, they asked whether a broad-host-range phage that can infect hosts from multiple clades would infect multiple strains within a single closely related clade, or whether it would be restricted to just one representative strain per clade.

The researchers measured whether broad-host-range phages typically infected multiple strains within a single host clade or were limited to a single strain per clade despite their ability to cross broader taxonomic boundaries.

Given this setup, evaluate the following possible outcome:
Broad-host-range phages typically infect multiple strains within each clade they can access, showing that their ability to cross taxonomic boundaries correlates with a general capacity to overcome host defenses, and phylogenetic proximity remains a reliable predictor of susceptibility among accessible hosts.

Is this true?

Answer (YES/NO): NO